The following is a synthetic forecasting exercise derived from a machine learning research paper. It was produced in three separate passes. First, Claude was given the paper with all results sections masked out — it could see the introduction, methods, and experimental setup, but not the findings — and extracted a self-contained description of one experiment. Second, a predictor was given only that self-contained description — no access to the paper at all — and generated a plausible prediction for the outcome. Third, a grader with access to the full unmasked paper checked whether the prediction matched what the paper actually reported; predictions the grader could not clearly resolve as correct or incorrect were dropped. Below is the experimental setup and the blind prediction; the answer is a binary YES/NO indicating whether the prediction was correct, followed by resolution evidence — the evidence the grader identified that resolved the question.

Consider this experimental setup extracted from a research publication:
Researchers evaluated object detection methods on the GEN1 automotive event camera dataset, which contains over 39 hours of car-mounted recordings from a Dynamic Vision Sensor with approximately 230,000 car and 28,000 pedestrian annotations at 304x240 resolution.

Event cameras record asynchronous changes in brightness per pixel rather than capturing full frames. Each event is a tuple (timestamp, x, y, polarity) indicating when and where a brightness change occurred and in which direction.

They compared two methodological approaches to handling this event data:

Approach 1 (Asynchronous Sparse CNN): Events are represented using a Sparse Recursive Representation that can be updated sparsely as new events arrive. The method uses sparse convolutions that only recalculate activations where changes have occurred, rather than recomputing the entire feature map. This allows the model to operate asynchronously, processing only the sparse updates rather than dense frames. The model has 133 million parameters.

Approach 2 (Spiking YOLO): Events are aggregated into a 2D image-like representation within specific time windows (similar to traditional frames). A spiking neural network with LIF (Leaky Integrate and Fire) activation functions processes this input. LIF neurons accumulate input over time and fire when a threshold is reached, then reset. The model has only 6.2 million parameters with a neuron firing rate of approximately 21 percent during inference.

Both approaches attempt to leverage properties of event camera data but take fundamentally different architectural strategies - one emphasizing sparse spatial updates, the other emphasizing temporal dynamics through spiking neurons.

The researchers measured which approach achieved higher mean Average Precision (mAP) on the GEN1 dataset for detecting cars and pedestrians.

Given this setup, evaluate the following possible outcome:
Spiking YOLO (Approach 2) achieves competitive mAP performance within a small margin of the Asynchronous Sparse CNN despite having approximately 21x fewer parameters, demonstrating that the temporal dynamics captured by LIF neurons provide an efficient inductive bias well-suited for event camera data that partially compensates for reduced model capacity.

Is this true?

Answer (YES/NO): NO